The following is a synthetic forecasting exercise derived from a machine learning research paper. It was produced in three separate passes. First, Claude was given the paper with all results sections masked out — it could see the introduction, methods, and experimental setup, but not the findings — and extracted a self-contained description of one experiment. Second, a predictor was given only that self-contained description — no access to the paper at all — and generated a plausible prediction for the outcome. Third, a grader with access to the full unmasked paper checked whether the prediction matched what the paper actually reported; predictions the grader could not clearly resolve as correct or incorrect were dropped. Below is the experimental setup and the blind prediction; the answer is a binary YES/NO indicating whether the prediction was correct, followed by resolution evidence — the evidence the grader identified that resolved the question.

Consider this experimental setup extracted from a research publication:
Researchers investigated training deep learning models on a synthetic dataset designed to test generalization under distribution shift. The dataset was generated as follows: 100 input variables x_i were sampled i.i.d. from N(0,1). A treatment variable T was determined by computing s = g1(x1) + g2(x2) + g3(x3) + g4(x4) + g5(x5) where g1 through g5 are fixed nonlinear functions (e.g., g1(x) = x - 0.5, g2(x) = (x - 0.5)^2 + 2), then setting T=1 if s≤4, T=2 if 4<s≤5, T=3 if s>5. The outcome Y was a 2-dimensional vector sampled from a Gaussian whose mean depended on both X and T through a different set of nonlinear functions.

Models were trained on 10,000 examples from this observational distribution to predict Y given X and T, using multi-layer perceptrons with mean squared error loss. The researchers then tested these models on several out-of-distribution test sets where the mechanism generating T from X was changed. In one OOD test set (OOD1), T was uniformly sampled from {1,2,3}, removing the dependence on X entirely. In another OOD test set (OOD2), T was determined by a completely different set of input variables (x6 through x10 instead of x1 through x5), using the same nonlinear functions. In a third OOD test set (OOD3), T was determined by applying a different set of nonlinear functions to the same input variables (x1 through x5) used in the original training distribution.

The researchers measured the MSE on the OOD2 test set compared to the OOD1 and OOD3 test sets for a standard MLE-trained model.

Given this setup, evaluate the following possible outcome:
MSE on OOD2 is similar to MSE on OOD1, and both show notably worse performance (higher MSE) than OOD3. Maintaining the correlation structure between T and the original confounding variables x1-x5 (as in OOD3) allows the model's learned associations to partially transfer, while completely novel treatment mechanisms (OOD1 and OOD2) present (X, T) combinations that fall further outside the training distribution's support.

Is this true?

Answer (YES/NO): NO